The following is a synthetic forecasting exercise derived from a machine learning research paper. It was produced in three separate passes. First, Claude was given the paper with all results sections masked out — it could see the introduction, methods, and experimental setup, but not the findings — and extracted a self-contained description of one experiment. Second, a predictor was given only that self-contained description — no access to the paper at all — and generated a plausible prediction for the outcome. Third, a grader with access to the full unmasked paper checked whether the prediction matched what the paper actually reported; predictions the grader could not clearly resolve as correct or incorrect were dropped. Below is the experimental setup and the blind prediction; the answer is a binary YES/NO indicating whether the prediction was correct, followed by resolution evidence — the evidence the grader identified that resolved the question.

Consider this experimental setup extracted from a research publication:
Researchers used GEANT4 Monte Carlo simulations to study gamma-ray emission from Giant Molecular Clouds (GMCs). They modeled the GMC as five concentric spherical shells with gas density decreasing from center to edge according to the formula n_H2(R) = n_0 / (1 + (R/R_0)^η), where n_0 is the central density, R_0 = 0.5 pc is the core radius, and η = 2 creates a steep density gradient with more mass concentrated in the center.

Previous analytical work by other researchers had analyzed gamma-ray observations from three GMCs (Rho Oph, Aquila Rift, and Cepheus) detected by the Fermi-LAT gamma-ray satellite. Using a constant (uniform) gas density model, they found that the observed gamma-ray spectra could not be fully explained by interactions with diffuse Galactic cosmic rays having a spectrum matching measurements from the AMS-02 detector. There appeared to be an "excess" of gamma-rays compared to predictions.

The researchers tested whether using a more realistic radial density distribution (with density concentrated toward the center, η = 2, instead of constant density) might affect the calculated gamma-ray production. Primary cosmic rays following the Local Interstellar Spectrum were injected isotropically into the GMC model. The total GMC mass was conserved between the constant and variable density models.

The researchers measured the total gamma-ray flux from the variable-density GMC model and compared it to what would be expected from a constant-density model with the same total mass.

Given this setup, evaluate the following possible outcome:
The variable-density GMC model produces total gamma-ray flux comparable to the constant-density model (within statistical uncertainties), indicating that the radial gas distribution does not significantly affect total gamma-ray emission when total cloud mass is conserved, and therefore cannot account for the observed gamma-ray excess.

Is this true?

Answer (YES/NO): YES